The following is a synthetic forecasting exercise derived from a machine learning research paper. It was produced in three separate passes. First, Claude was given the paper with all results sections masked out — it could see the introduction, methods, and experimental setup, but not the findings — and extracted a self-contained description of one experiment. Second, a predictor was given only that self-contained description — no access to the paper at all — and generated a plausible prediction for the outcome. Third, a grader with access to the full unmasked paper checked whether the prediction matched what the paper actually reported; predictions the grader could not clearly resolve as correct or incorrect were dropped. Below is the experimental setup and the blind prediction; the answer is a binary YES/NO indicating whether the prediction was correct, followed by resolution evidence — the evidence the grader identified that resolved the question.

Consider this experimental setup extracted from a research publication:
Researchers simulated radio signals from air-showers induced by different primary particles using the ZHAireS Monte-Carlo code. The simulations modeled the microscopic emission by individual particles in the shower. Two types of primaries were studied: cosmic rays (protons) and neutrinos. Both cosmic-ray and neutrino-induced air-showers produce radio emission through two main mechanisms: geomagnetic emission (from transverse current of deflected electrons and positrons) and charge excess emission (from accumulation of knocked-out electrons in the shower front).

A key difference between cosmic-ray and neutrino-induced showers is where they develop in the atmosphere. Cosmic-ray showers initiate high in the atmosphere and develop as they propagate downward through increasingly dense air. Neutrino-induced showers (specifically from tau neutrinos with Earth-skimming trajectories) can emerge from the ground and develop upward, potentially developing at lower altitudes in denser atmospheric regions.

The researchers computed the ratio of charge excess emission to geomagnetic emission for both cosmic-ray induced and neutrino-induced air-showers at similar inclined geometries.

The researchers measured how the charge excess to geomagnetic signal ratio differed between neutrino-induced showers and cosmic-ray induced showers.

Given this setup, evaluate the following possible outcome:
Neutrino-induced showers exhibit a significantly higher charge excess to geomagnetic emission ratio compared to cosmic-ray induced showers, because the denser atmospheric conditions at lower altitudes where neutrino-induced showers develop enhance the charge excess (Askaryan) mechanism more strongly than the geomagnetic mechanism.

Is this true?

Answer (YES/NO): YES